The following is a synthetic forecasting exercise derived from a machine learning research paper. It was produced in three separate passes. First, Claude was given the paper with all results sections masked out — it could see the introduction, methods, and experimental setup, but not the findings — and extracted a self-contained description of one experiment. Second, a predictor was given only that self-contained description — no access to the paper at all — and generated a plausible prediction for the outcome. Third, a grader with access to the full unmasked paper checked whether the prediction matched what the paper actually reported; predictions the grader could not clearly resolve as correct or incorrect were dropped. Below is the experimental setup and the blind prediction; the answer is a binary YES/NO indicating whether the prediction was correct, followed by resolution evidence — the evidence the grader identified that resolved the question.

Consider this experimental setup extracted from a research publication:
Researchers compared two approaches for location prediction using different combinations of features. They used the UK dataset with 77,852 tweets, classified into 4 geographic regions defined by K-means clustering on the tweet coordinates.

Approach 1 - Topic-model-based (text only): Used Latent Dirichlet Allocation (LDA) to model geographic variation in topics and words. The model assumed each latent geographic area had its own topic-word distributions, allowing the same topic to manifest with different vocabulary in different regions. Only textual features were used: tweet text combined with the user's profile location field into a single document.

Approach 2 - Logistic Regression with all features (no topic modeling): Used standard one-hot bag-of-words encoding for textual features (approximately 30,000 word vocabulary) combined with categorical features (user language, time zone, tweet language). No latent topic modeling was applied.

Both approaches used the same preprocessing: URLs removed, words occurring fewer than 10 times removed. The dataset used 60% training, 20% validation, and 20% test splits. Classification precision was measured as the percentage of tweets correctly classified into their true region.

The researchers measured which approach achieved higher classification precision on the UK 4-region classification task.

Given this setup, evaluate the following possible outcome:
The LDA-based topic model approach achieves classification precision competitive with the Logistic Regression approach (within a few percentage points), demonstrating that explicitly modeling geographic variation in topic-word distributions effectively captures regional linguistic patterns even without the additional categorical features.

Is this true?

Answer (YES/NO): YES